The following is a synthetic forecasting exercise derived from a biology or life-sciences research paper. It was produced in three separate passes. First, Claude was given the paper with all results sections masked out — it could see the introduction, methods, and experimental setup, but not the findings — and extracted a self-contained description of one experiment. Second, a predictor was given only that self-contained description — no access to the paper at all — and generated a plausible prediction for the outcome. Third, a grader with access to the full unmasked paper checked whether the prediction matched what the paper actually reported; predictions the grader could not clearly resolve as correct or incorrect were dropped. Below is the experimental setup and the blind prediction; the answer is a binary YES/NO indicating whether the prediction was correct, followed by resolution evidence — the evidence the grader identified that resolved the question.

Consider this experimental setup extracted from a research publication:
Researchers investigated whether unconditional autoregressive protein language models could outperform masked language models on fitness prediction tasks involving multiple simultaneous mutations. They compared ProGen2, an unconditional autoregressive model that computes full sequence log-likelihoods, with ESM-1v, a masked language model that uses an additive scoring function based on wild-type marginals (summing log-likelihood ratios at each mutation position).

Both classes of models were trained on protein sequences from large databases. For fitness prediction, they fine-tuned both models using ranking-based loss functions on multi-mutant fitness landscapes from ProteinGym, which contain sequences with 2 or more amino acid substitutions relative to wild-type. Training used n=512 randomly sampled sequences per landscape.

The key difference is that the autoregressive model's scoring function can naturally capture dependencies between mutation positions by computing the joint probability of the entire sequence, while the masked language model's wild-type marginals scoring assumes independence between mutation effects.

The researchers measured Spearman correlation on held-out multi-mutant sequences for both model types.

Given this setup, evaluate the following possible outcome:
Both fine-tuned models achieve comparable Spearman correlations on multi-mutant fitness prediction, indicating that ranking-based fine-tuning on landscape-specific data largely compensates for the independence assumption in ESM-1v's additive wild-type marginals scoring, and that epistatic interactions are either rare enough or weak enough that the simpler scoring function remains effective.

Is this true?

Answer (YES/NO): NO